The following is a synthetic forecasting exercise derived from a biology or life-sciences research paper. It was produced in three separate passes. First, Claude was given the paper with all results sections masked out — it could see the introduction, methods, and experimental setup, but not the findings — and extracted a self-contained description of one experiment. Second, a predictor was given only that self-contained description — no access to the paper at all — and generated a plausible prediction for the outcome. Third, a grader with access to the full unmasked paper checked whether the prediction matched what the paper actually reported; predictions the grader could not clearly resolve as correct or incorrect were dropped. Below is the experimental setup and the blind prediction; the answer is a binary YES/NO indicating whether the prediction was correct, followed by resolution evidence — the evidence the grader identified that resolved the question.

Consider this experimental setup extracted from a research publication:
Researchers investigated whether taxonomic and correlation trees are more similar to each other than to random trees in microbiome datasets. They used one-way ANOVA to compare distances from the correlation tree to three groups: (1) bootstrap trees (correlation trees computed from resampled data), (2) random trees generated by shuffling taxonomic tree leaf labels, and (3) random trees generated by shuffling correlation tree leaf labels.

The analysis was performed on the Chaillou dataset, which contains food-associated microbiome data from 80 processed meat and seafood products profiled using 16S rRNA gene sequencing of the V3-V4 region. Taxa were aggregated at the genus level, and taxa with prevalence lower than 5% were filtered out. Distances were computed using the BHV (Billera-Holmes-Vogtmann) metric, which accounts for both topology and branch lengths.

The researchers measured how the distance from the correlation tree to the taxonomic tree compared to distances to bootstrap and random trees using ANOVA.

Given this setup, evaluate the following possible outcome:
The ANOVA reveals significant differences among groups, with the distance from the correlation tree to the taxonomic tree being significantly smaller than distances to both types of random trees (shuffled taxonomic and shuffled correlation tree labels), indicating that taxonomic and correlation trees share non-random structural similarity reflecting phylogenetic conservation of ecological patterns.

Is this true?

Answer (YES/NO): NO